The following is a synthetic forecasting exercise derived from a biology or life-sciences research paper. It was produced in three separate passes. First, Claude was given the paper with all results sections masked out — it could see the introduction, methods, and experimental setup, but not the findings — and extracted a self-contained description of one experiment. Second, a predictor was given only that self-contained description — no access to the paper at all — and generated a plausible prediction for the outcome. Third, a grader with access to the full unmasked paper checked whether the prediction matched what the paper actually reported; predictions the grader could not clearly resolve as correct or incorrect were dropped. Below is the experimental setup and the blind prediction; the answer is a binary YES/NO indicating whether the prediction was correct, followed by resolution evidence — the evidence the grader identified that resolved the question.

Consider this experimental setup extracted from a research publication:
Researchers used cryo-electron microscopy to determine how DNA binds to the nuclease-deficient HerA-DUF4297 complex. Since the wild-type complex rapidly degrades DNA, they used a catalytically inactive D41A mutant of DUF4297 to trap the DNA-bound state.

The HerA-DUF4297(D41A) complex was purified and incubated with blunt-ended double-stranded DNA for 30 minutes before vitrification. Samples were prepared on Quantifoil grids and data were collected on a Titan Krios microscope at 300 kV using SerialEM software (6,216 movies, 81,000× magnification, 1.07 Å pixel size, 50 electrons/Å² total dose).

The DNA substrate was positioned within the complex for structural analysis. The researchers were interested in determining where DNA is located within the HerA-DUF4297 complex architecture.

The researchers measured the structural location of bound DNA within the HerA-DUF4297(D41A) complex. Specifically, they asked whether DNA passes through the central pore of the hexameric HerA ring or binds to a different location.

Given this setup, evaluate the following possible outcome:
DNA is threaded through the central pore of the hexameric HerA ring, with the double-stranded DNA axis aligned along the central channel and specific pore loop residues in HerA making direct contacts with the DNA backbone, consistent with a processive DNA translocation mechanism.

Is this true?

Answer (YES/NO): NO